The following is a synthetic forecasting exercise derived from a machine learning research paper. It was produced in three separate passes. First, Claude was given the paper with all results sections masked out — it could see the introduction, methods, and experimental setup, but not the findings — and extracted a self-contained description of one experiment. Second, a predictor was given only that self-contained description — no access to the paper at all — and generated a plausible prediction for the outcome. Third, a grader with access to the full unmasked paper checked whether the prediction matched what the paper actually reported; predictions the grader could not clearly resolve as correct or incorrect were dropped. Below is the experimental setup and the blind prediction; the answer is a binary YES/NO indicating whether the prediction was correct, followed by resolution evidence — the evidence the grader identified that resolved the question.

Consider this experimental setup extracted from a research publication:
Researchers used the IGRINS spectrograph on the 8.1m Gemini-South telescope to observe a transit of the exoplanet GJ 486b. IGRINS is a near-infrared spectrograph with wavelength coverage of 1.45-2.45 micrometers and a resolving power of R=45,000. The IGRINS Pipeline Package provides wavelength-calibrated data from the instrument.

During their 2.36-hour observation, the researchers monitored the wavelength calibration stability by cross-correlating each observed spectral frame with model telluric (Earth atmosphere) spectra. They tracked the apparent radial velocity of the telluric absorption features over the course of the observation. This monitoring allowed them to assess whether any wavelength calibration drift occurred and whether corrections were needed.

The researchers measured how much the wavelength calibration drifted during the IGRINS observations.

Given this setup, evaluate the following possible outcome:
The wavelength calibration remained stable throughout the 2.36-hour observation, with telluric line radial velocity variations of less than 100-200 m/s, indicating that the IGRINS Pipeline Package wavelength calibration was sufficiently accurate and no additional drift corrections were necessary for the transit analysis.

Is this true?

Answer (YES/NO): NO